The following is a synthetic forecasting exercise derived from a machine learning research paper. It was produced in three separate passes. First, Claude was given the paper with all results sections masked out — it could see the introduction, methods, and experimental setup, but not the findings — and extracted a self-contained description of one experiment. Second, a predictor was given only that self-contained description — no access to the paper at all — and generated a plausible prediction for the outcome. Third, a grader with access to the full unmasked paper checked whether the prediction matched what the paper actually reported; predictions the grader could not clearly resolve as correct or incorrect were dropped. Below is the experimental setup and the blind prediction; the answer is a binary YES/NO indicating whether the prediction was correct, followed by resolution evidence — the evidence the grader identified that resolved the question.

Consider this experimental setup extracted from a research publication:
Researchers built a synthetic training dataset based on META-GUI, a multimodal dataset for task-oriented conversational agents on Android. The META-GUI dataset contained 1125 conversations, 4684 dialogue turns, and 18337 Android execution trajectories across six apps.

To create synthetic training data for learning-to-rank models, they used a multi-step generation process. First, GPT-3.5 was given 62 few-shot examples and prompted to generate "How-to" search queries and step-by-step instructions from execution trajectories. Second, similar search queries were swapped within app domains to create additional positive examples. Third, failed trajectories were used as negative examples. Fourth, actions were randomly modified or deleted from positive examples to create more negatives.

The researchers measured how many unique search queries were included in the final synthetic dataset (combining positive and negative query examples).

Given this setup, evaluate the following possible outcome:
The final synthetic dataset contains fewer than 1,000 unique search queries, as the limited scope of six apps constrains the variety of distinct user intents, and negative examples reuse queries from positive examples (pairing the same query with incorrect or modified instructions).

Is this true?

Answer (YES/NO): NO